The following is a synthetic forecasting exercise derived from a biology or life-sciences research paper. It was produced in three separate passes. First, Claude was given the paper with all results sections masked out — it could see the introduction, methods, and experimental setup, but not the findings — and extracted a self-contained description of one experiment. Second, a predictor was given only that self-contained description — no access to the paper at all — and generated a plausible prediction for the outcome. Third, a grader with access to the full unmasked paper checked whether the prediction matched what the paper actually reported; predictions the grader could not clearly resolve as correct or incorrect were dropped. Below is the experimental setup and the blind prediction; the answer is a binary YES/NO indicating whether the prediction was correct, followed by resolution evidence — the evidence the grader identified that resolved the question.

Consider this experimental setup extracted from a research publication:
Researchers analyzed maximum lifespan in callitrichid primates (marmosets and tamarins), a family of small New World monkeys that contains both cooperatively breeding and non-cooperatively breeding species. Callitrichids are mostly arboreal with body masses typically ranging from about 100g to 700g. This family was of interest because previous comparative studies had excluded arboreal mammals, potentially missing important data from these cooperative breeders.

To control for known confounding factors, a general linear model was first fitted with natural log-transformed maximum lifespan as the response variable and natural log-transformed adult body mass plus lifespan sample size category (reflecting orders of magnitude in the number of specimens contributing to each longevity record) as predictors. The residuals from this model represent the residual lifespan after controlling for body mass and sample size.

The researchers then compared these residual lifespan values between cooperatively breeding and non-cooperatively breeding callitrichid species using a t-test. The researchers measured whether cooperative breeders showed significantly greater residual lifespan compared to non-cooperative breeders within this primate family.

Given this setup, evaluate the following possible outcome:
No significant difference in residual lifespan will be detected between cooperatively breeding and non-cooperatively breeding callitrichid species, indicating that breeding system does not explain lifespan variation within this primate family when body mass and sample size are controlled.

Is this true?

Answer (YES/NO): YES